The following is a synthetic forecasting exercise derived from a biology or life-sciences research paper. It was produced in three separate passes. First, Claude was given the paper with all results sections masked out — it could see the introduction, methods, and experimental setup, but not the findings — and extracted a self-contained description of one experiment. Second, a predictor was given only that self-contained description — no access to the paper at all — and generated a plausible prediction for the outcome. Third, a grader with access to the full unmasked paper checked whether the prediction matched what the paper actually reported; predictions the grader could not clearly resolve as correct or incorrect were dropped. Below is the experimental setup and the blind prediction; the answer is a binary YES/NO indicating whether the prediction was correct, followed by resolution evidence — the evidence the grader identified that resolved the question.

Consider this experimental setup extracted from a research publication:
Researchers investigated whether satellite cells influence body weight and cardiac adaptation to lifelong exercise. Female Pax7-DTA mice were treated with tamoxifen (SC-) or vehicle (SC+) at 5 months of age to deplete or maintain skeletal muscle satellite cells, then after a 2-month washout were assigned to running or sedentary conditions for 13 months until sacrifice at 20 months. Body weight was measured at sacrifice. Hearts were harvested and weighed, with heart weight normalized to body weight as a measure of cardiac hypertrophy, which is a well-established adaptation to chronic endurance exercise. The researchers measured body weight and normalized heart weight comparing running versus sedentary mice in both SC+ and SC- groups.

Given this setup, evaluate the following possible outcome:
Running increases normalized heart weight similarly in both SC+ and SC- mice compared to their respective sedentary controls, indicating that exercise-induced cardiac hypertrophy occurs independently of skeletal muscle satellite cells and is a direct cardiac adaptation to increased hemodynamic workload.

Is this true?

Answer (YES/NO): YES